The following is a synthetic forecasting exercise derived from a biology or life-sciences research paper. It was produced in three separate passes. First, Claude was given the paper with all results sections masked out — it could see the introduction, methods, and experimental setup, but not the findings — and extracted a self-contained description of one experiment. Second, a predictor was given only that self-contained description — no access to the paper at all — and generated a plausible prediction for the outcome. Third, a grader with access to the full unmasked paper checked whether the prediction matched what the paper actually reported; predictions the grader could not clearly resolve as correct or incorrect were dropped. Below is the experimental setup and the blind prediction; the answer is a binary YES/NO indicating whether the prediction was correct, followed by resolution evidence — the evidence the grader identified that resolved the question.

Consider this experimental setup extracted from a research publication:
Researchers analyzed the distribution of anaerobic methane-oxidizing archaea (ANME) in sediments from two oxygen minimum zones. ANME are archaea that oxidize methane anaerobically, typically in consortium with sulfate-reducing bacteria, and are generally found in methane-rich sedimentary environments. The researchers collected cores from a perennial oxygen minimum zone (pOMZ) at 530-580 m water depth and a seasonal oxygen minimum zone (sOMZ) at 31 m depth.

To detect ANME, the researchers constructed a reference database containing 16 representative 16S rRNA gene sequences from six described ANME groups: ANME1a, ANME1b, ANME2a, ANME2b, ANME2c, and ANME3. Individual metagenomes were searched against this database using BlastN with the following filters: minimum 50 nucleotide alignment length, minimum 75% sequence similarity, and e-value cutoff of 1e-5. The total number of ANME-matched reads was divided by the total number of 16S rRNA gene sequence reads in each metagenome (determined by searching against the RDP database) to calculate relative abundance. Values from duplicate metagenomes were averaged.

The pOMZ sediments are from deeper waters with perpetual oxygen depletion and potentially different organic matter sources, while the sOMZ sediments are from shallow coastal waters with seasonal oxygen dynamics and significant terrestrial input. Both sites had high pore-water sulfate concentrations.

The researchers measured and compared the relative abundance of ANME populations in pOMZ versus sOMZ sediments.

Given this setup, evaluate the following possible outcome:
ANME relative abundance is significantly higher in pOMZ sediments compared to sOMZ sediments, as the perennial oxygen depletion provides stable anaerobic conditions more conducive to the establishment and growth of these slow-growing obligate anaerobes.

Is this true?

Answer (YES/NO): YES